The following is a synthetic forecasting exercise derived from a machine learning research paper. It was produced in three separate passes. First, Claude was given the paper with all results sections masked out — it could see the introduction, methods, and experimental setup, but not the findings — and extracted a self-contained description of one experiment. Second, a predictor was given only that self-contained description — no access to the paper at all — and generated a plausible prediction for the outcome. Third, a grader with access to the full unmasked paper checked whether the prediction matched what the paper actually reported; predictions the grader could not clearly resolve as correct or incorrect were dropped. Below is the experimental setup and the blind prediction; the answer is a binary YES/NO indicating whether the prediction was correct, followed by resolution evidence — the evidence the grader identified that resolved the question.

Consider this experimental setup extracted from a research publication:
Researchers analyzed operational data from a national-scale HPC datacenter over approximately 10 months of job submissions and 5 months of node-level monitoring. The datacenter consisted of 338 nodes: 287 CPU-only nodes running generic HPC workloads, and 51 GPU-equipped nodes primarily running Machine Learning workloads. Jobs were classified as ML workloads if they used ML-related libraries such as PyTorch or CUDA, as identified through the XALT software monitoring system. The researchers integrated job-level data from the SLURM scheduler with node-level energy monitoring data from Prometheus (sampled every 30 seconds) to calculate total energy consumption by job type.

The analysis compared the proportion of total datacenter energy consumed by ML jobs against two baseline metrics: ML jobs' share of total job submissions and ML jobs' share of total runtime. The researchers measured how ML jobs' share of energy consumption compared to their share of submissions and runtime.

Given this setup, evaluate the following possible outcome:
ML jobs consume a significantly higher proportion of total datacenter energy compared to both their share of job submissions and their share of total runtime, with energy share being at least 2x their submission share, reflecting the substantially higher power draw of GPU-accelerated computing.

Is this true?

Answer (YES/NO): YES